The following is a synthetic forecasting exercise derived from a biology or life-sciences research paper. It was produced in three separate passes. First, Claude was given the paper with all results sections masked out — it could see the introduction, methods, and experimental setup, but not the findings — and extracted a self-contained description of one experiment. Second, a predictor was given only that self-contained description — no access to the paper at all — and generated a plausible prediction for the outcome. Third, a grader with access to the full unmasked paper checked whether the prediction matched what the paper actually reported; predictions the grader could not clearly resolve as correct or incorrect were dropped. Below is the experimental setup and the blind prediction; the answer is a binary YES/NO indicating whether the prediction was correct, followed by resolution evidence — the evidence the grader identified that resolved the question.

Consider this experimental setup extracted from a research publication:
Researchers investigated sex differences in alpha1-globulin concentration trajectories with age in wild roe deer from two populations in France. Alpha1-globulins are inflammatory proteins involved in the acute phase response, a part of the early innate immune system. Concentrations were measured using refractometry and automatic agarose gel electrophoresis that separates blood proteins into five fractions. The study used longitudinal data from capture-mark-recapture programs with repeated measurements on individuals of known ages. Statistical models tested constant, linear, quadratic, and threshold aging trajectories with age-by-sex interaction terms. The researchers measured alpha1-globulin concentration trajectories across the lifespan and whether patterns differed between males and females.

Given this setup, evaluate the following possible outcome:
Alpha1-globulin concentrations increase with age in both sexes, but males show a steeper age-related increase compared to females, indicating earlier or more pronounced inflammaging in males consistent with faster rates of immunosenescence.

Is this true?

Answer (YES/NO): NO